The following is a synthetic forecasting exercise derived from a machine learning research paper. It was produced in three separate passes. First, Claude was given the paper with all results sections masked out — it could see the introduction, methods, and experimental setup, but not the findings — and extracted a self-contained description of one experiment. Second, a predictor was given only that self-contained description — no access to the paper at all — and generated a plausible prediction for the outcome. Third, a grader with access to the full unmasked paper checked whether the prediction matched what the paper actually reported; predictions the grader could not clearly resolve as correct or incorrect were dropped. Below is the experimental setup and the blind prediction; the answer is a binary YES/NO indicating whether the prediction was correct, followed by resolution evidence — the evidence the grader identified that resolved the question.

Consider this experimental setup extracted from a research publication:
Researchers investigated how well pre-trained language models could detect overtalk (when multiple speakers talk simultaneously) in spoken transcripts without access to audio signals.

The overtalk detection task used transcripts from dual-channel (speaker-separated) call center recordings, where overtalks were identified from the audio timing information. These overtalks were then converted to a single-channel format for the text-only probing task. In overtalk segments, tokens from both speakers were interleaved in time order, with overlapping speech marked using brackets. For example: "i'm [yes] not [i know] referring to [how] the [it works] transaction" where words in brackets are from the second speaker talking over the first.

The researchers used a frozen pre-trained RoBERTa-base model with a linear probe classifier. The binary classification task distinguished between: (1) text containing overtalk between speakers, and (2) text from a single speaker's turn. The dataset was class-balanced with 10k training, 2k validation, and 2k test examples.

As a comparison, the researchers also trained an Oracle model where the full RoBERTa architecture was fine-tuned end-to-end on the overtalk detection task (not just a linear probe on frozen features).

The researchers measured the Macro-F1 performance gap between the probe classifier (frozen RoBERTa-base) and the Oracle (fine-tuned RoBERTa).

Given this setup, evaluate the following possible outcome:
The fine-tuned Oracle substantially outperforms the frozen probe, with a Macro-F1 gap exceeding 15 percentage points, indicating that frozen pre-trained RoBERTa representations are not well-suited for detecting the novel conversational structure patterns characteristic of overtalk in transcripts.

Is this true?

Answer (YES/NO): NO